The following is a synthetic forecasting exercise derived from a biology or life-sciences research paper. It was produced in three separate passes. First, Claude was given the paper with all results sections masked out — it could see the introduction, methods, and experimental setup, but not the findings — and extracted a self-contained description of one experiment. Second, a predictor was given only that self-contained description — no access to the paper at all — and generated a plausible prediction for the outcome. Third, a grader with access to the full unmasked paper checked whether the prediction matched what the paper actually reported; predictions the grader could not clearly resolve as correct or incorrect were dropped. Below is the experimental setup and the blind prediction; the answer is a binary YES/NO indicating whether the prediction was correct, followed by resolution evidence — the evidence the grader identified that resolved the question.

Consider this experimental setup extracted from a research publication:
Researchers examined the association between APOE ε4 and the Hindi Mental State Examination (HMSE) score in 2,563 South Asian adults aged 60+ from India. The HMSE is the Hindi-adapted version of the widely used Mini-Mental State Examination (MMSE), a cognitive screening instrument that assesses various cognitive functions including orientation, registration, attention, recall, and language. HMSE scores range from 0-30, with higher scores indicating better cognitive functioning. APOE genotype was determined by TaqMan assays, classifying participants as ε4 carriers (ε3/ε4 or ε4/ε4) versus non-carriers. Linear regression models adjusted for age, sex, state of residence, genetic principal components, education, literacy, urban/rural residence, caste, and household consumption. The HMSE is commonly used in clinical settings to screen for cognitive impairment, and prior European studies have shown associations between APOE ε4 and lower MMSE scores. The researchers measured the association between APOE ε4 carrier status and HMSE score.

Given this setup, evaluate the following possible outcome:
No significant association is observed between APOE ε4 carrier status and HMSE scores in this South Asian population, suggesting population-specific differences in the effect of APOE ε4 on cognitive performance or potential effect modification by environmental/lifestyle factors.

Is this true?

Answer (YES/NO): NO